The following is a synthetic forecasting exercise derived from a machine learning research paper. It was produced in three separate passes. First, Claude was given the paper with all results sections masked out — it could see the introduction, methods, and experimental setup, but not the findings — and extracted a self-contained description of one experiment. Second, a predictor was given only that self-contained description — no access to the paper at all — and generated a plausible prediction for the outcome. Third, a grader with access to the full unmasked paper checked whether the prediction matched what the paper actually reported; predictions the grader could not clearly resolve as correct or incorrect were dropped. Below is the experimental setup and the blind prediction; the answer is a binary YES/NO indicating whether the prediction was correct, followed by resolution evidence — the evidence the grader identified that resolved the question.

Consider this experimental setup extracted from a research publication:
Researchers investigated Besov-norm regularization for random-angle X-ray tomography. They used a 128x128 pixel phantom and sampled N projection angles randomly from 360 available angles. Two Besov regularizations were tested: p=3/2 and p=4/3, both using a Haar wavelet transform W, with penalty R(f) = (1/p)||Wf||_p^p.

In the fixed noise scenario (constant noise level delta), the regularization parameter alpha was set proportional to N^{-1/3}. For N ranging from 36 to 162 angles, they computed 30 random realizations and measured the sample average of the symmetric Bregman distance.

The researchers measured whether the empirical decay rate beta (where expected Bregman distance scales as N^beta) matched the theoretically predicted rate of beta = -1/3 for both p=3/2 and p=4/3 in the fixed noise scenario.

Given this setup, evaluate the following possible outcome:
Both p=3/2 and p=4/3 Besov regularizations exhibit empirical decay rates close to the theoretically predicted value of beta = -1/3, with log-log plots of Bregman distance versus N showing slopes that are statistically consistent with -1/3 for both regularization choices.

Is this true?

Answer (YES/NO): NO